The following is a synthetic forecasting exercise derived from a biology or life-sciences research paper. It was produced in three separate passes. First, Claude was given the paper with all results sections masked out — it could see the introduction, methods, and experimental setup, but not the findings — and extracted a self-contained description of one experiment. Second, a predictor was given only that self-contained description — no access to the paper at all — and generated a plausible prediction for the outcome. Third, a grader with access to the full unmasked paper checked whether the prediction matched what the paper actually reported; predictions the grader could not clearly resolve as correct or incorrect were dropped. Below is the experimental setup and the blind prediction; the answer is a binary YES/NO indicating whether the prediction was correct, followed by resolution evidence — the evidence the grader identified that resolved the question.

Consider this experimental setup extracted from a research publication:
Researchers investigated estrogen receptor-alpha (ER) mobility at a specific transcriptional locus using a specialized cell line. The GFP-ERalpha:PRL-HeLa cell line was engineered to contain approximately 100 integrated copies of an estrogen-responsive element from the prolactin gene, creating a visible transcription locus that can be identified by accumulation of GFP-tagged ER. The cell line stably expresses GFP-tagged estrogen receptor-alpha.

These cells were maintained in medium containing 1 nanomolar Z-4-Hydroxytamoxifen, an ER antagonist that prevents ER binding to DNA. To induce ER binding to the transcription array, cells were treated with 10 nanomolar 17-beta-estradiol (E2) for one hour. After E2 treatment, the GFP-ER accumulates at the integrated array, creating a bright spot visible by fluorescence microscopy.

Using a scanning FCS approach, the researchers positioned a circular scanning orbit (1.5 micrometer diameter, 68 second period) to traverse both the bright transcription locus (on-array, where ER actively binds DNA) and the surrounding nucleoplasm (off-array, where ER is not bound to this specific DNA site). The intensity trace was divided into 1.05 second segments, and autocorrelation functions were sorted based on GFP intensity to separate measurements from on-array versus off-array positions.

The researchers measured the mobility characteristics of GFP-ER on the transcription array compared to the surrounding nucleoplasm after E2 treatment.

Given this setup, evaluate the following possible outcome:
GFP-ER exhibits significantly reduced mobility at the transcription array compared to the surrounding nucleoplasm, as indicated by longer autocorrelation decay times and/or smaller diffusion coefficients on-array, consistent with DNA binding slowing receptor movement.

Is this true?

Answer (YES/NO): YES